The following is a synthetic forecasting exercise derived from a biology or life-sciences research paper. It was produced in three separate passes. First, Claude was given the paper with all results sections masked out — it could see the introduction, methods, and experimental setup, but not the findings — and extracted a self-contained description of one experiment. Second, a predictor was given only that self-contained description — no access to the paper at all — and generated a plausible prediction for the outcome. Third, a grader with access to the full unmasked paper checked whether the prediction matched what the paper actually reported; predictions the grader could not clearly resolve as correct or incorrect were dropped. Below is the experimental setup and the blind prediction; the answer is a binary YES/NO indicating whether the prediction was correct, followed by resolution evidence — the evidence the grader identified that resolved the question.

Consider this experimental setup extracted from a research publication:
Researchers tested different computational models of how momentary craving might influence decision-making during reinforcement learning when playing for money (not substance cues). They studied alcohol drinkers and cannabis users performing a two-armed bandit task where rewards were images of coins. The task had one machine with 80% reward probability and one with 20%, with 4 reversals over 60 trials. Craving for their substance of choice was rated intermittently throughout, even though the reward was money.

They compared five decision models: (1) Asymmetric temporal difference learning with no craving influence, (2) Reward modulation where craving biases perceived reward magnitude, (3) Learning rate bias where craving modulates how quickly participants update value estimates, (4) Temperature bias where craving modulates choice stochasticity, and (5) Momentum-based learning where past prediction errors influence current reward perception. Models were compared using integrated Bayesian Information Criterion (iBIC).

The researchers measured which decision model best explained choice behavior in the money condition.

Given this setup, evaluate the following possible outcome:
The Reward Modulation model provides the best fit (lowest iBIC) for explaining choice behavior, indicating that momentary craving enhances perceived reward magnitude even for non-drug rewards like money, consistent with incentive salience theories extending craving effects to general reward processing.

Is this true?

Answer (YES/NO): YES